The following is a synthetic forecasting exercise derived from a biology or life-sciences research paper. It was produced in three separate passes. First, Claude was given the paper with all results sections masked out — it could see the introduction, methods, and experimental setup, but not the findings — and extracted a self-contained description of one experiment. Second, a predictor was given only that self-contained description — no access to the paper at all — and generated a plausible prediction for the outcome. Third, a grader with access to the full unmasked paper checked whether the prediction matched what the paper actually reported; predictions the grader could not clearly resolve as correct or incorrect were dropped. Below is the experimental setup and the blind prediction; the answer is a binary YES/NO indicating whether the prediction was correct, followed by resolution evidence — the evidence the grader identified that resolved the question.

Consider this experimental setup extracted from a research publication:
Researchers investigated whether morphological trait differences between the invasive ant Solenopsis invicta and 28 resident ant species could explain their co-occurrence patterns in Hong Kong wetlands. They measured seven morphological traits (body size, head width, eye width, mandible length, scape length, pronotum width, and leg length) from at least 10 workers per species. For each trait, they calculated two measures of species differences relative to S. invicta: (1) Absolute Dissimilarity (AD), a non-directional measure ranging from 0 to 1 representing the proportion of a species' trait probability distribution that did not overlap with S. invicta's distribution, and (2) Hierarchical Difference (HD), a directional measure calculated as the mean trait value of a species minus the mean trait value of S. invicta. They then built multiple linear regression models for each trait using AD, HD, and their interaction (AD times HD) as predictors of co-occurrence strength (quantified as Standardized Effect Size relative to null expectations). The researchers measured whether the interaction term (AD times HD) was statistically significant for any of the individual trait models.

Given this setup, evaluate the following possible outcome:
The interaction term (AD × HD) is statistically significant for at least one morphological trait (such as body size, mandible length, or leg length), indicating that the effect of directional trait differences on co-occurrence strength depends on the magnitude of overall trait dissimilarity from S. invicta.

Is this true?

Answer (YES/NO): NO